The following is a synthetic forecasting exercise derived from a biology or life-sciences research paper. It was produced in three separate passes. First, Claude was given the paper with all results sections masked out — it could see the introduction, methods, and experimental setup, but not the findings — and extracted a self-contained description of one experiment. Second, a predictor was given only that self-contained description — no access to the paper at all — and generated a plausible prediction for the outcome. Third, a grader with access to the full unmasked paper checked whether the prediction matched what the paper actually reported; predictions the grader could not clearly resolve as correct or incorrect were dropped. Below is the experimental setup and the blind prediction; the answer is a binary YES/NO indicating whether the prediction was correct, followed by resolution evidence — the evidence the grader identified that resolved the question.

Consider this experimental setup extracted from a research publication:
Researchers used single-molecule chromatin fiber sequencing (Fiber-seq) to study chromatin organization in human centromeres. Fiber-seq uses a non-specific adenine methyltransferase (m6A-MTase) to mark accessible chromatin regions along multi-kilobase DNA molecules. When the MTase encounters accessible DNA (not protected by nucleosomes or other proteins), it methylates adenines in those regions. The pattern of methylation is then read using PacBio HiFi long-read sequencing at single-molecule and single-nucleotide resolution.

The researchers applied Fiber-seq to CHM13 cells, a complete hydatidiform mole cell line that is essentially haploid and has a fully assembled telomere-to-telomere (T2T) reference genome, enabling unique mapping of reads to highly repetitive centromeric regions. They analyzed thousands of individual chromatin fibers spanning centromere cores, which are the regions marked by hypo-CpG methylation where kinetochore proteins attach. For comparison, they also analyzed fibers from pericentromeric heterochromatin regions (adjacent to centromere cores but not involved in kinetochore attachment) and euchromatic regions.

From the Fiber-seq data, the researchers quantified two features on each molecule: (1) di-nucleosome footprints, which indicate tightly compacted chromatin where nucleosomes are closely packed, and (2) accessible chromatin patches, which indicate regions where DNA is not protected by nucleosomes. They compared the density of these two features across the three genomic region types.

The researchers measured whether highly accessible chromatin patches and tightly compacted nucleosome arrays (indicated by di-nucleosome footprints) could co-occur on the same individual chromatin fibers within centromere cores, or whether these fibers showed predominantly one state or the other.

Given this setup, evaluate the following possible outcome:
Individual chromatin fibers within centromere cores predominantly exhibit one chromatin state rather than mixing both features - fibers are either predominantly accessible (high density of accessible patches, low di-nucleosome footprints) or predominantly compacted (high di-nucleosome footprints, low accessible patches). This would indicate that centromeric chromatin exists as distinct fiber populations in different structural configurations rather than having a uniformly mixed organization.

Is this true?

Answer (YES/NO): NO